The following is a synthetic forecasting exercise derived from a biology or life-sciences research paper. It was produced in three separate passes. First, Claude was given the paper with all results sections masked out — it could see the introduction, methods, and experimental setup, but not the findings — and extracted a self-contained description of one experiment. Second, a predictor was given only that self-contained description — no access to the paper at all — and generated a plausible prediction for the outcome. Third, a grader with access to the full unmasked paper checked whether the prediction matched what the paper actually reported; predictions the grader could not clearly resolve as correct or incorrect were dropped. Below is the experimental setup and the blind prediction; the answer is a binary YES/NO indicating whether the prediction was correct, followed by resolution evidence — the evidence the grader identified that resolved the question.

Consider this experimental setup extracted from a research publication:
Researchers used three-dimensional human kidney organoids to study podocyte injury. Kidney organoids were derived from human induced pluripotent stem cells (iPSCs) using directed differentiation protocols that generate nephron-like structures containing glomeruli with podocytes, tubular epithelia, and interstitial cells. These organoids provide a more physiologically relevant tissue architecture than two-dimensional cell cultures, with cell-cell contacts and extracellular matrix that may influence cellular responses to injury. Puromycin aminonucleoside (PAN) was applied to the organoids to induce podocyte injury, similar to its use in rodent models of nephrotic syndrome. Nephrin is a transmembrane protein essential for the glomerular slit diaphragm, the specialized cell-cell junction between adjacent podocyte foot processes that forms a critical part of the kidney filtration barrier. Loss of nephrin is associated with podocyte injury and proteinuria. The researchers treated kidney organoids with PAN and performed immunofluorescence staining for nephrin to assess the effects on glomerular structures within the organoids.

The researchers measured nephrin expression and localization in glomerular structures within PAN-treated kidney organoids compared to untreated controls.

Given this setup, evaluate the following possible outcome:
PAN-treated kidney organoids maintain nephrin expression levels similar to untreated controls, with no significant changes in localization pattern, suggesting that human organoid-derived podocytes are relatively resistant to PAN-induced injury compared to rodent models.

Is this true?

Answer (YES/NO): NO